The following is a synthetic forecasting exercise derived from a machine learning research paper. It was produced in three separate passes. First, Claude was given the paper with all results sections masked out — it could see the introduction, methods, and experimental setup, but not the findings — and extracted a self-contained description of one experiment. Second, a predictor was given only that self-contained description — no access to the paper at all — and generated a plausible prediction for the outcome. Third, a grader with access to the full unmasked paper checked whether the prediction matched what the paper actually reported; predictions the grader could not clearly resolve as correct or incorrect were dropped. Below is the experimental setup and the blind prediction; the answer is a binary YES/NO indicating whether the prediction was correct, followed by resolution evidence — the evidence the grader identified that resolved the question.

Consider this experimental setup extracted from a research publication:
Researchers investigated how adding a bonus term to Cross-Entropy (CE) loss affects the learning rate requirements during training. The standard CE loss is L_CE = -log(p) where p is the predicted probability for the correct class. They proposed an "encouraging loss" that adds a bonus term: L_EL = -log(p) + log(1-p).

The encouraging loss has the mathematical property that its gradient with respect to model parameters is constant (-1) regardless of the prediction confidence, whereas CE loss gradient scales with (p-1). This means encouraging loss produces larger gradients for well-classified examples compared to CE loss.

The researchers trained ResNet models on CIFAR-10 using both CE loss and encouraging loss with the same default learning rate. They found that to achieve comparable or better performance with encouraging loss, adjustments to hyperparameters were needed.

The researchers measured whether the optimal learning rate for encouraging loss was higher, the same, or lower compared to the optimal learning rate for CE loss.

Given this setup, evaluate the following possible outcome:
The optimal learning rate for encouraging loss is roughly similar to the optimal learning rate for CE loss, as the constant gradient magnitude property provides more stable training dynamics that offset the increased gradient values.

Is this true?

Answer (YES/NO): NO